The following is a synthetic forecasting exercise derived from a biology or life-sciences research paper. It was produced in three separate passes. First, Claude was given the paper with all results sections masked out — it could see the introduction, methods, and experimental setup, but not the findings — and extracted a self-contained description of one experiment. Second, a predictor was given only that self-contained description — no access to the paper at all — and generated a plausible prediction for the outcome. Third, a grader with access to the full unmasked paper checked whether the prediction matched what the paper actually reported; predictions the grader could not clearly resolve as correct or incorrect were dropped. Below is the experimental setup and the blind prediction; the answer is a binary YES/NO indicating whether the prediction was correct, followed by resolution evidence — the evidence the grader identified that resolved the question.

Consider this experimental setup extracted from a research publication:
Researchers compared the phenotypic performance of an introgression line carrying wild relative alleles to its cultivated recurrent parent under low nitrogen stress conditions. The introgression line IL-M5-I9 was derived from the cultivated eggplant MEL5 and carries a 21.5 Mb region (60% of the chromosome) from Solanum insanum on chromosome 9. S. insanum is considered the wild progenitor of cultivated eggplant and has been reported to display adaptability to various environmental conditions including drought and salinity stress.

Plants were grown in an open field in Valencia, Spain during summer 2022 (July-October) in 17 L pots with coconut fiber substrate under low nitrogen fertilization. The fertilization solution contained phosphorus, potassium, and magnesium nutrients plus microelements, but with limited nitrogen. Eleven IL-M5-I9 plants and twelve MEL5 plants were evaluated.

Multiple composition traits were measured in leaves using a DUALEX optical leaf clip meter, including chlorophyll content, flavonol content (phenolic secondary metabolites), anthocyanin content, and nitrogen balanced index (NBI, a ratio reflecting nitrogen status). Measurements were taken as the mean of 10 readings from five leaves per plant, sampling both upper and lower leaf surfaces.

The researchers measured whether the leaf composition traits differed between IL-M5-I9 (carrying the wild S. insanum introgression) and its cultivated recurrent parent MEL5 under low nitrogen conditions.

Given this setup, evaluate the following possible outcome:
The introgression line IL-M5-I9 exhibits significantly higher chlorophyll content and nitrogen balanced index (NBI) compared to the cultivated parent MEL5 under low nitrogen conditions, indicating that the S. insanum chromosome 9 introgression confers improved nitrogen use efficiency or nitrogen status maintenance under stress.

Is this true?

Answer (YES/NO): NO